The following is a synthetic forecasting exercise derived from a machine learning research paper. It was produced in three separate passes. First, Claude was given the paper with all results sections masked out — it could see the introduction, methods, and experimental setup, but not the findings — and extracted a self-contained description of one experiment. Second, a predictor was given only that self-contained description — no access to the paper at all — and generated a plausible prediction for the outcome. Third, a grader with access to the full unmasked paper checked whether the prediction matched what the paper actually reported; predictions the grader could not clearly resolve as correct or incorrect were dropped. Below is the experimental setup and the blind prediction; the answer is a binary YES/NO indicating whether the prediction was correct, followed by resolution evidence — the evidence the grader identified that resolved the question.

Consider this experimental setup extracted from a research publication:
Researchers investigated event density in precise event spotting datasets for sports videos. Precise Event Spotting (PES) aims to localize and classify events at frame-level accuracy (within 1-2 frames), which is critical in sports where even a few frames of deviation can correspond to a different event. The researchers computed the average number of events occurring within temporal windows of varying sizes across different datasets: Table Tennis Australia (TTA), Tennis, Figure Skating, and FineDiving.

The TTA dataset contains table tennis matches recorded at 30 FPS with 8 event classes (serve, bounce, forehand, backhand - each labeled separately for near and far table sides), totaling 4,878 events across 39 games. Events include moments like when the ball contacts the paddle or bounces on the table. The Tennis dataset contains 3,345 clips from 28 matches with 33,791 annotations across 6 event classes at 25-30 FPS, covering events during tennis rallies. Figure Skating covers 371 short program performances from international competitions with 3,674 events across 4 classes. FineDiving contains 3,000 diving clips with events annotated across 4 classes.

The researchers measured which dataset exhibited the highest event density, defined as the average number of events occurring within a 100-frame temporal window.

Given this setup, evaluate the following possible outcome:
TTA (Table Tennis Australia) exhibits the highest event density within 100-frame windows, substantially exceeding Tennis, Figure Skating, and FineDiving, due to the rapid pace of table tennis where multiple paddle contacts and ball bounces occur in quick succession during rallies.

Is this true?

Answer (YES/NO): YES